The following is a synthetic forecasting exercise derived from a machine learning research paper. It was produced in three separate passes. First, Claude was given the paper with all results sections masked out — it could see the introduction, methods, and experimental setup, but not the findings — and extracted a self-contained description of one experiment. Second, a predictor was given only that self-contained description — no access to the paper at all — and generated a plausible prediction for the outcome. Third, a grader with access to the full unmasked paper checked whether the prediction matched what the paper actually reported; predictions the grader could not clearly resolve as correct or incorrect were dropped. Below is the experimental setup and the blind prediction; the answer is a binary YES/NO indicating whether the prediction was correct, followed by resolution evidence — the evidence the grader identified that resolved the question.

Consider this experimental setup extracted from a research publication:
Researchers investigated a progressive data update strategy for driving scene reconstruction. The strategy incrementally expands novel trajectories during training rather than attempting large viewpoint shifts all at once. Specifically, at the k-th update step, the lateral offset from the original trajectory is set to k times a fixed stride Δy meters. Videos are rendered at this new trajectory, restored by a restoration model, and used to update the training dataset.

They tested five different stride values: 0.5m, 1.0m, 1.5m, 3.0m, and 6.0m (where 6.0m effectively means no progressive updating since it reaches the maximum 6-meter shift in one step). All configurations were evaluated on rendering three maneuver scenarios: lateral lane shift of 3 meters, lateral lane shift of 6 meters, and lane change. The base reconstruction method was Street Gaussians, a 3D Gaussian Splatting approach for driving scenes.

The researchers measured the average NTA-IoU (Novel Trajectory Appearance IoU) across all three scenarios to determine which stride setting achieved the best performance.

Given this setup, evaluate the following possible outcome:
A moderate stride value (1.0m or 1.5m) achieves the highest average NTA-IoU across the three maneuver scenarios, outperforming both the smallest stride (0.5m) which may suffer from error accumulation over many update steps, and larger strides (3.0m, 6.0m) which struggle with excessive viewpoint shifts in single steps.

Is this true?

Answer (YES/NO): YES